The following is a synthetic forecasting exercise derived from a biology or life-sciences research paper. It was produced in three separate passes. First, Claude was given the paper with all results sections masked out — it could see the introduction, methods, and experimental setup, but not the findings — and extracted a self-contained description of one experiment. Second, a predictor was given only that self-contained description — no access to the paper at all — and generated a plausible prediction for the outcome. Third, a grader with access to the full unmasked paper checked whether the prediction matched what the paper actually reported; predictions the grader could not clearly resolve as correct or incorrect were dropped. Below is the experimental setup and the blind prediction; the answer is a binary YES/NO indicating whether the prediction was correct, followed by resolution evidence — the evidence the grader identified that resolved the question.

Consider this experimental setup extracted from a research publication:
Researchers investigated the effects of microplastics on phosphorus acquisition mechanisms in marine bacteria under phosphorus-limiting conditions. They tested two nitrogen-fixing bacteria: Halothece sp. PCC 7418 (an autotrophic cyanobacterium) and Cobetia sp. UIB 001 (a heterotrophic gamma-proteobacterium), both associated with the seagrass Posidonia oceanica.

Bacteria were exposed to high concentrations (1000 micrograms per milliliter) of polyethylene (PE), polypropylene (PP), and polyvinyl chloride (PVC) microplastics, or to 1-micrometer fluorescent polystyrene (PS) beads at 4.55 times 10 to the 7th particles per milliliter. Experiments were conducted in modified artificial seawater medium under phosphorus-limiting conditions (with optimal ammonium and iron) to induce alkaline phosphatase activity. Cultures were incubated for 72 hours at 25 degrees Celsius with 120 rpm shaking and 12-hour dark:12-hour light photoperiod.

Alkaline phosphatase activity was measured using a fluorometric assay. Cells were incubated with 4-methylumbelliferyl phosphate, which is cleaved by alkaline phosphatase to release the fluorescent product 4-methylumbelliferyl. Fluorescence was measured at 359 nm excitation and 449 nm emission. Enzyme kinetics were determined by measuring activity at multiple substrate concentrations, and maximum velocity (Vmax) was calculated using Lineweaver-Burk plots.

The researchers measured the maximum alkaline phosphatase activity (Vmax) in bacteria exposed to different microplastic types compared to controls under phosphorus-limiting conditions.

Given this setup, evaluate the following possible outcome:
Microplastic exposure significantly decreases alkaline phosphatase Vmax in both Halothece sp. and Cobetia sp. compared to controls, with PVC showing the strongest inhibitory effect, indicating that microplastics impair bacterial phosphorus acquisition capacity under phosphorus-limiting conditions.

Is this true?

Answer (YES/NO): NO